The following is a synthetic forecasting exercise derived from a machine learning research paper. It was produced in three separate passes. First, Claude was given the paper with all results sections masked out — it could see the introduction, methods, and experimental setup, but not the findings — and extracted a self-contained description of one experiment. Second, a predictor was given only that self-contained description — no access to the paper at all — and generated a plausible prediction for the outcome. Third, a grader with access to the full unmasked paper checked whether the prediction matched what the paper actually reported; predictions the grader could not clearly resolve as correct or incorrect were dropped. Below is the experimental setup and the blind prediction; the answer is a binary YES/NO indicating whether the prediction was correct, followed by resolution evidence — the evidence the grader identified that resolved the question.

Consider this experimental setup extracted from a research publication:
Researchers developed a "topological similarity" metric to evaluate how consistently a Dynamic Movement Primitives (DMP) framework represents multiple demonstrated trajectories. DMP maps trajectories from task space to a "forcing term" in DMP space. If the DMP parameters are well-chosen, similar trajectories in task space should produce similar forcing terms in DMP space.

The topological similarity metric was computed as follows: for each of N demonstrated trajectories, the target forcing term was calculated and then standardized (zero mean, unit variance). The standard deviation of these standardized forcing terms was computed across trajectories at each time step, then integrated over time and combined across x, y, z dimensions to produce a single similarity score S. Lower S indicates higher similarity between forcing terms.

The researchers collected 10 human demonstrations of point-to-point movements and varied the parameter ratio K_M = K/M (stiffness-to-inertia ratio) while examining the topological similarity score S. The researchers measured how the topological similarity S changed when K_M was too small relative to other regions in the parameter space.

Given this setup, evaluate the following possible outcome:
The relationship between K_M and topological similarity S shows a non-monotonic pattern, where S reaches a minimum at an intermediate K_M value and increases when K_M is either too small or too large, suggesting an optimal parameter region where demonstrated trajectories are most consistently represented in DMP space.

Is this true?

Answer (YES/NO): YES